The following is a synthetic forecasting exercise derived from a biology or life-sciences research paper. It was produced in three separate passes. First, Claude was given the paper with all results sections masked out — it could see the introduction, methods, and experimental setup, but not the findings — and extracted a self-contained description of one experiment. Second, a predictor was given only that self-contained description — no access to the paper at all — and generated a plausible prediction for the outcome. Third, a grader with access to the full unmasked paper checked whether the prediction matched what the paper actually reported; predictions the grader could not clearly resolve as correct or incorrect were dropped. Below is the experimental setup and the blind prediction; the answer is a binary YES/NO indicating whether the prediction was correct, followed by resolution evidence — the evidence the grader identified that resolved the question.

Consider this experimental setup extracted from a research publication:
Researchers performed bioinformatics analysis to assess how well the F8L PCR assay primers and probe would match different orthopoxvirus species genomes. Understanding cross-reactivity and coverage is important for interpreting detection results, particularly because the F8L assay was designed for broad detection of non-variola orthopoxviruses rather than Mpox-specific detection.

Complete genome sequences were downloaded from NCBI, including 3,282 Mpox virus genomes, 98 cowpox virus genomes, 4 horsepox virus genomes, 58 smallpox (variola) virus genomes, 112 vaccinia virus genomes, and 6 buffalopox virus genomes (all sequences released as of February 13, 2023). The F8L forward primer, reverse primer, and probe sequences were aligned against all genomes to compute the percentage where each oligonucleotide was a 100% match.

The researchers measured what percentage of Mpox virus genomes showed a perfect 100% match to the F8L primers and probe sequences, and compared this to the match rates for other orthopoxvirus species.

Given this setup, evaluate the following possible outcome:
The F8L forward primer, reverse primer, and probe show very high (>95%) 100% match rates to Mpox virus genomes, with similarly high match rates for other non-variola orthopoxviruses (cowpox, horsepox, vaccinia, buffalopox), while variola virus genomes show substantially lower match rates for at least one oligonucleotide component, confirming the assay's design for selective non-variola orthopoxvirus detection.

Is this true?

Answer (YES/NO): NO